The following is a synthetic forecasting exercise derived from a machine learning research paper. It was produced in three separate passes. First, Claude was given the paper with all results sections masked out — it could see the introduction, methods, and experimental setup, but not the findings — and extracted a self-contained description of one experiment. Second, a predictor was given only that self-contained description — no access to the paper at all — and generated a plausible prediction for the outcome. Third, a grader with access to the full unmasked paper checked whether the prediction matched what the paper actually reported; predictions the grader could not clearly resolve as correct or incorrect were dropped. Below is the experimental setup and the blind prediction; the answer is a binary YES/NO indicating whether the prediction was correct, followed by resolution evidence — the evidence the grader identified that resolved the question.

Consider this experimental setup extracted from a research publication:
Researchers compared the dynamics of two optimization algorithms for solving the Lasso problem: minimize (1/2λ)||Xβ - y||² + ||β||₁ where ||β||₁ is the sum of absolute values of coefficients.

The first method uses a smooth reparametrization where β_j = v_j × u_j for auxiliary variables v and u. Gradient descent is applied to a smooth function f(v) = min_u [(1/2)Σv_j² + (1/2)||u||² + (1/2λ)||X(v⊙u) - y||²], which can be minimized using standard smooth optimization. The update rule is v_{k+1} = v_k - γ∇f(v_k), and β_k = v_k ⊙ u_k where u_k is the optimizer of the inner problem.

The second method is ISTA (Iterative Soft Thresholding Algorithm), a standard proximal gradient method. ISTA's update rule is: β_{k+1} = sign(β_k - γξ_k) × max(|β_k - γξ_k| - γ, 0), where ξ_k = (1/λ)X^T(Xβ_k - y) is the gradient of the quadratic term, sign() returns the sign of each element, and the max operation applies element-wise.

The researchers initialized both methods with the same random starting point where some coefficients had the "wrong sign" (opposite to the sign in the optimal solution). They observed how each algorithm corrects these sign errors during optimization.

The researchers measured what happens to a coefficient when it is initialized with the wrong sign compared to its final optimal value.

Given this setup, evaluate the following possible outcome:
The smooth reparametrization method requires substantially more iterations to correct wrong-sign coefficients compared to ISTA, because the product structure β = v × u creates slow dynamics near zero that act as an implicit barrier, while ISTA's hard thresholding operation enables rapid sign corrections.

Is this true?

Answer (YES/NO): NO